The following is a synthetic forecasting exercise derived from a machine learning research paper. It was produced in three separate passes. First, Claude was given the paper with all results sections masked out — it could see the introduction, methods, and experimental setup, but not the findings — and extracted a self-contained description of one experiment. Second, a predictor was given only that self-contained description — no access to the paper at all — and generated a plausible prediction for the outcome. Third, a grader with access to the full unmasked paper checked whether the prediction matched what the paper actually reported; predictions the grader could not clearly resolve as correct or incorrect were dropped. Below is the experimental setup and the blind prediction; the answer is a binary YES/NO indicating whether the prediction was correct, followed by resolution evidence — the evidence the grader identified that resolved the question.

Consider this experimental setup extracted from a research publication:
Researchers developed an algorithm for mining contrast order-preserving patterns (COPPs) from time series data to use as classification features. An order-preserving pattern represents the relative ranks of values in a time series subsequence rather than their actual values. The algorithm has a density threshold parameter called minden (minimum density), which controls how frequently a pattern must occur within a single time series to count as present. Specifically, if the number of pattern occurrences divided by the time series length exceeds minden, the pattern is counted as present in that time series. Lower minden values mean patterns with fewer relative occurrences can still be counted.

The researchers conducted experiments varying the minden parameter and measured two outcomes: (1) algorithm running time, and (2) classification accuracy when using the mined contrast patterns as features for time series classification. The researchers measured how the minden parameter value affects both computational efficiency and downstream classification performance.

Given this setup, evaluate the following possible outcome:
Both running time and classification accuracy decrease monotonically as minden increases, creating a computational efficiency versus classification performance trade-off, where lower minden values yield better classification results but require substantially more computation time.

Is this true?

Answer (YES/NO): YES